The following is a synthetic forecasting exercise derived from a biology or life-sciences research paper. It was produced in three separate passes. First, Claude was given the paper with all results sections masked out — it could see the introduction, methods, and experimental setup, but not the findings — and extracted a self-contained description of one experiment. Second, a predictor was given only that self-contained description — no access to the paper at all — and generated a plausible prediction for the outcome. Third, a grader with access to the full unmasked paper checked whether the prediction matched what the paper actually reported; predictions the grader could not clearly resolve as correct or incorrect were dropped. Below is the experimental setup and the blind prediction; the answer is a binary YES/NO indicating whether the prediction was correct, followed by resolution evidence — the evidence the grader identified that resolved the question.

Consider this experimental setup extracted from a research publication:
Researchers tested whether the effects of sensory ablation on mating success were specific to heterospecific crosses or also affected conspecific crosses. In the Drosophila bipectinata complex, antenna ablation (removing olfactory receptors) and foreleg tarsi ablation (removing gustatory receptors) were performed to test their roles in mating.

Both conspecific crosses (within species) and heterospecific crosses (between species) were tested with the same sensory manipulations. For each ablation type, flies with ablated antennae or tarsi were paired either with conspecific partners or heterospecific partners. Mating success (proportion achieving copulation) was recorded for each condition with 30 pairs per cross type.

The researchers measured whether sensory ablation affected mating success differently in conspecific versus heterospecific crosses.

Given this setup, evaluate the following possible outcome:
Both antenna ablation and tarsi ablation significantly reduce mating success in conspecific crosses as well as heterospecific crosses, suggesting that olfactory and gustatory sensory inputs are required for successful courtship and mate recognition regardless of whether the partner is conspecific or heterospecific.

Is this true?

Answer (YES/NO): NO